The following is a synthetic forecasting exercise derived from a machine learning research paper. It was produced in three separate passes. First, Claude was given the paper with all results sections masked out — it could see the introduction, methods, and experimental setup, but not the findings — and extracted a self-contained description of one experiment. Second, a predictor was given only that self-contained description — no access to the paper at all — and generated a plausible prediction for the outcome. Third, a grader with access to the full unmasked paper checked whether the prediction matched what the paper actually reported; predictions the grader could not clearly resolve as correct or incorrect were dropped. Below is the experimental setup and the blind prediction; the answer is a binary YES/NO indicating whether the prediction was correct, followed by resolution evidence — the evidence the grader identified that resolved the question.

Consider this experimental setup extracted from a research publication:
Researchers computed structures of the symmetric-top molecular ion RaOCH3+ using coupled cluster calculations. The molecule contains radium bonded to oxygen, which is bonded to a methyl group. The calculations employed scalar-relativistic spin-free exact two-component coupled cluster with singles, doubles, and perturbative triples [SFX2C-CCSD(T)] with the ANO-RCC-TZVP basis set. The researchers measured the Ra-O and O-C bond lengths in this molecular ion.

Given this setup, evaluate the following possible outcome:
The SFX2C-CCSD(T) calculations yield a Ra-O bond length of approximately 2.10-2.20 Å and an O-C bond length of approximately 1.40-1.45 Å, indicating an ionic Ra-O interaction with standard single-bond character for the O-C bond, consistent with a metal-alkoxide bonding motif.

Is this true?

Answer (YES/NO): YES